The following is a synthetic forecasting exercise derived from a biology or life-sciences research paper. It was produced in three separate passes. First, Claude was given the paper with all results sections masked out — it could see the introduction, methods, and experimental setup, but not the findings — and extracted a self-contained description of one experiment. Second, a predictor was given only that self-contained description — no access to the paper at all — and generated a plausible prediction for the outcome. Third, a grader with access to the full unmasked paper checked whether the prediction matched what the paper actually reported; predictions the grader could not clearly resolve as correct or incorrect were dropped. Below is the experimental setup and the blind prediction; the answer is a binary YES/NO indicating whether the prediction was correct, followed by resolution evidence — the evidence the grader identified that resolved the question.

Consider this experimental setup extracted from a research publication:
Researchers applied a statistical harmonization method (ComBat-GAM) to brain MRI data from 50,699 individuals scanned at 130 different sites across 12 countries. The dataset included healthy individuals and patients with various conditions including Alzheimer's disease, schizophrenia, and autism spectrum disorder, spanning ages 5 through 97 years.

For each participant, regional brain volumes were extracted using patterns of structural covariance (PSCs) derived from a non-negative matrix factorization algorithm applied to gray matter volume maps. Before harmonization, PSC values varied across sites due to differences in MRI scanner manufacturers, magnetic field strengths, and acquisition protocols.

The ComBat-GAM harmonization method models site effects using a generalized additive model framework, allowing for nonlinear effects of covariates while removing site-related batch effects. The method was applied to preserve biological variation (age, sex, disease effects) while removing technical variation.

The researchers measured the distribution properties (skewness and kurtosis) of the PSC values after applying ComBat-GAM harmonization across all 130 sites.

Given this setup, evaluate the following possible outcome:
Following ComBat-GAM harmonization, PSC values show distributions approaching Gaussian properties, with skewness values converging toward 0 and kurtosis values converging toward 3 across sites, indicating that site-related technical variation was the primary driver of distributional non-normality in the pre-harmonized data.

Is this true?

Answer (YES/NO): NO